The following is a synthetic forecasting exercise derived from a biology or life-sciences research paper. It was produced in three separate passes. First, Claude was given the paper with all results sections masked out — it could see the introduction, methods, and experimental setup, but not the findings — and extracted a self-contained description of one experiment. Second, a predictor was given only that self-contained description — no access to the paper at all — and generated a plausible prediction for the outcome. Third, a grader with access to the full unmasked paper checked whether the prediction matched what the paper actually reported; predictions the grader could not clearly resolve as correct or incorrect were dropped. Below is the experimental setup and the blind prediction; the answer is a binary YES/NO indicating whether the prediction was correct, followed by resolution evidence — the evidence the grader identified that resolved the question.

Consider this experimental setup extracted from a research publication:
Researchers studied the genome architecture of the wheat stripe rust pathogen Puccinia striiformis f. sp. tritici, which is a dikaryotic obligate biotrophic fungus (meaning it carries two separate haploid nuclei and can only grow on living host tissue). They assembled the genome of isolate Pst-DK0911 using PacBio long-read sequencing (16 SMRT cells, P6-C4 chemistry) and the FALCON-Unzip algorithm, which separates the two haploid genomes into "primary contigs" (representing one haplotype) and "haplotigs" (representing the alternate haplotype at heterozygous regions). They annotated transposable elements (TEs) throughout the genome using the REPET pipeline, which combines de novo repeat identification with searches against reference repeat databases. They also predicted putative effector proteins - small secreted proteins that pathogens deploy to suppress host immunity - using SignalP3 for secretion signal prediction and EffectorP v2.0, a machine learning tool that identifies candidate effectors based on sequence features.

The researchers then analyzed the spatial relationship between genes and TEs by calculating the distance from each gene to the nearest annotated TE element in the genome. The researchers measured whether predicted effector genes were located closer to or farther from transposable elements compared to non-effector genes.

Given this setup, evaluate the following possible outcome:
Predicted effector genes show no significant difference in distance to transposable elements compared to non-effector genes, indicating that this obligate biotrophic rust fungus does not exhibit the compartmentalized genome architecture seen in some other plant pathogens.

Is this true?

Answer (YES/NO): YES